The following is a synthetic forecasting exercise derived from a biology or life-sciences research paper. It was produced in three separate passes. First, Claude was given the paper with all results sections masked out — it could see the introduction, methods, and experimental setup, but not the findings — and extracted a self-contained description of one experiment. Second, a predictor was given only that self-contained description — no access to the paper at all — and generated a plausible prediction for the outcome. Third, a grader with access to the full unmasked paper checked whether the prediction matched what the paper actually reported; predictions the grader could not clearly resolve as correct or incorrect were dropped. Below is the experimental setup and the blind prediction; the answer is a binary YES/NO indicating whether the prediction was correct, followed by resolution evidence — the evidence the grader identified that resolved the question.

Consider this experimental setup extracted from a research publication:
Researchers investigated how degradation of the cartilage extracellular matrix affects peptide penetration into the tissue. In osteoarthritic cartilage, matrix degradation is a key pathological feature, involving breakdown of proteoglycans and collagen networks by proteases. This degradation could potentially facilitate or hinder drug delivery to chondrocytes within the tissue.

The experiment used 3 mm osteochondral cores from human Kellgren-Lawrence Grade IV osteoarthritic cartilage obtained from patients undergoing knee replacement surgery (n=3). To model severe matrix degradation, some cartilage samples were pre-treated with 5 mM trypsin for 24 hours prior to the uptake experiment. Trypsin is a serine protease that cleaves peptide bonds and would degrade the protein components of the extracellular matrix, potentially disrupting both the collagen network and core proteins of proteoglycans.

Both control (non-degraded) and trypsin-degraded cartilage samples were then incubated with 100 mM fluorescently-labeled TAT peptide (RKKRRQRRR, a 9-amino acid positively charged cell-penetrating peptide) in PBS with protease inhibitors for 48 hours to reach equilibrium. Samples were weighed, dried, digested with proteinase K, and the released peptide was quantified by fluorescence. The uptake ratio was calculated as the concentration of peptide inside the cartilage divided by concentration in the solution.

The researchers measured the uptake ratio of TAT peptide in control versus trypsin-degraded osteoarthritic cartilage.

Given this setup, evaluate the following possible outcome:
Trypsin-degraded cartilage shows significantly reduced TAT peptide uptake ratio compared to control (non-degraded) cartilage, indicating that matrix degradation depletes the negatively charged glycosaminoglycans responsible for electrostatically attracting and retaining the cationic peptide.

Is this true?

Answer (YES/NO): YES